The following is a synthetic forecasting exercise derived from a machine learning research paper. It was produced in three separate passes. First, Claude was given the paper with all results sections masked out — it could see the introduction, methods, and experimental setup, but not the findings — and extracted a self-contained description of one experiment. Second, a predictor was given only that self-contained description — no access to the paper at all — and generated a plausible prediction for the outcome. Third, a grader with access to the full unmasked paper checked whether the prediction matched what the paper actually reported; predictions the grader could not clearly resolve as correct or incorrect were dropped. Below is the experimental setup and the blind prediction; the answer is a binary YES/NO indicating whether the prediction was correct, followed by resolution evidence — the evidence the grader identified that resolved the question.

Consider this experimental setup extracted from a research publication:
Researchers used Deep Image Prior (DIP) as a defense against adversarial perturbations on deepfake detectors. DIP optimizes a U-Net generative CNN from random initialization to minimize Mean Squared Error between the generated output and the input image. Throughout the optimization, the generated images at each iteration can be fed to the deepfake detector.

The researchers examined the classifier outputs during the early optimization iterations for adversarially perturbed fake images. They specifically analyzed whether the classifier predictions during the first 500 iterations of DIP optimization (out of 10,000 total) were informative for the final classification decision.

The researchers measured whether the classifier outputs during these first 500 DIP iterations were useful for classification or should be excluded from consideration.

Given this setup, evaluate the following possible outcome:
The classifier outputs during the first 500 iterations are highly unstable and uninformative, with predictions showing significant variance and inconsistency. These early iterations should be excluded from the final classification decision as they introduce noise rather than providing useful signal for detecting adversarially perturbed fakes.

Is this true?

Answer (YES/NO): YES